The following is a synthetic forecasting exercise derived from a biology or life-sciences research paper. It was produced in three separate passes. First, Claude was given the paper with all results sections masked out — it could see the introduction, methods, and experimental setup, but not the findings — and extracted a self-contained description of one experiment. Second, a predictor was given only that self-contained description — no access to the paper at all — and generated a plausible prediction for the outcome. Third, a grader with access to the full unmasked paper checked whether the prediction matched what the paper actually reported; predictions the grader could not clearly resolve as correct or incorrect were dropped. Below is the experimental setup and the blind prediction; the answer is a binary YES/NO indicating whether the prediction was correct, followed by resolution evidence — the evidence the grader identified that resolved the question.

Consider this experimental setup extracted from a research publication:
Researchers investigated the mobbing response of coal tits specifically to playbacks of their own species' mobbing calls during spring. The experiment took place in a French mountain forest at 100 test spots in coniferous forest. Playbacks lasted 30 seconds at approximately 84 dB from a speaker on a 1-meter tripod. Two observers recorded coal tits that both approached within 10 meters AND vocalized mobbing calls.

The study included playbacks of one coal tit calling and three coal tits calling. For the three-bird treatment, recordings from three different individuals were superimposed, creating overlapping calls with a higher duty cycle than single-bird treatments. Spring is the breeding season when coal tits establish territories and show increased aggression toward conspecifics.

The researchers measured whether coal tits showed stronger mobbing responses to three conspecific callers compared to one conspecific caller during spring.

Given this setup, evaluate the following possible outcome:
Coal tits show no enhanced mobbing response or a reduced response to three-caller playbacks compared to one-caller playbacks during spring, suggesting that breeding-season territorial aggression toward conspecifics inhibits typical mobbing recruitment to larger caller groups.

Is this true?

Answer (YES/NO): YES